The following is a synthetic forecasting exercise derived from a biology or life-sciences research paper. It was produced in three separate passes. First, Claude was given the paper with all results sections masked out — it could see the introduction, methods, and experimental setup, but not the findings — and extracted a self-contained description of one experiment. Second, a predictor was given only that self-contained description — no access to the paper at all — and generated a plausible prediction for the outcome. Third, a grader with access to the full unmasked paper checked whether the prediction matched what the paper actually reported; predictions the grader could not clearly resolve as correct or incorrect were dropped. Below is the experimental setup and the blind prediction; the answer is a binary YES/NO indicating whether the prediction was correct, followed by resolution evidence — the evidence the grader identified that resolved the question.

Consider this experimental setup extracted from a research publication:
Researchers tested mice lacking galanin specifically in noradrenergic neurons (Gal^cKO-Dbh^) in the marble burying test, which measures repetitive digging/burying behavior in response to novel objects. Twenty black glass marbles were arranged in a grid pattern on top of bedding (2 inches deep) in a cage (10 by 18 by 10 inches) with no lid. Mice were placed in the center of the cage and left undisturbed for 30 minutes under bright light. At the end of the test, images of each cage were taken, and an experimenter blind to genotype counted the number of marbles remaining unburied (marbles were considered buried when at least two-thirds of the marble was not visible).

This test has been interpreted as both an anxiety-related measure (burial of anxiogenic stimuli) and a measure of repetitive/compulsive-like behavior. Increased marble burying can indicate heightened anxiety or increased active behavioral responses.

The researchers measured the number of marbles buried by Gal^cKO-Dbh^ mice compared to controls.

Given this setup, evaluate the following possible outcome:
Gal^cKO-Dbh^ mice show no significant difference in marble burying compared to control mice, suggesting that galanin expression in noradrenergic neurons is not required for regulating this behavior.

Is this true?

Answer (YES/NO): NO